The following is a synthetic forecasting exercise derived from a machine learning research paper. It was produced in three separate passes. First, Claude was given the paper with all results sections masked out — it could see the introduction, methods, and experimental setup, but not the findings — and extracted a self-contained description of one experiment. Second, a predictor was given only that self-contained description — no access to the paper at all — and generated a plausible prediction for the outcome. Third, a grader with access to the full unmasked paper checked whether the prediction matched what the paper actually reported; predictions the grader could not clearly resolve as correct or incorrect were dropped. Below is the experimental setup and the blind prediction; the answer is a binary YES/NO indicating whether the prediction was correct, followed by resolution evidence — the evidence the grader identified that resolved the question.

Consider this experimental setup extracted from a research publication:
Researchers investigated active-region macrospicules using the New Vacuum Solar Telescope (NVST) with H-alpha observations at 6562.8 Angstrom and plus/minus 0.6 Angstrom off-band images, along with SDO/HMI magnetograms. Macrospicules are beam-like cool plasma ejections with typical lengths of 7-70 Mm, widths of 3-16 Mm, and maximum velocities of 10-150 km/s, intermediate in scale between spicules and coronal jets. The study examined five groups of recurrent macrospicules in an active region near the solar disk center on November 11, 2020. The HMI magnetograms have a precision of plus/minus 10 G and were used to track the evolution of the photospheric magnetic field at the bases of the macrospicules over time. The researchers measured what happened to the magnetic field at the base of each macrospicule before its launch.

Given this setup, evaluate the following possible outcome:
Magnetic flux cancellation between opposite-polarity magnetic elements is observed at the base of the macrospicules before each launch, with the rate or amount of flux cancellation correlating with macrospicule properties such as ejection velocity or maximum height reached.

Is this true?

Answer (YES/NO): NO